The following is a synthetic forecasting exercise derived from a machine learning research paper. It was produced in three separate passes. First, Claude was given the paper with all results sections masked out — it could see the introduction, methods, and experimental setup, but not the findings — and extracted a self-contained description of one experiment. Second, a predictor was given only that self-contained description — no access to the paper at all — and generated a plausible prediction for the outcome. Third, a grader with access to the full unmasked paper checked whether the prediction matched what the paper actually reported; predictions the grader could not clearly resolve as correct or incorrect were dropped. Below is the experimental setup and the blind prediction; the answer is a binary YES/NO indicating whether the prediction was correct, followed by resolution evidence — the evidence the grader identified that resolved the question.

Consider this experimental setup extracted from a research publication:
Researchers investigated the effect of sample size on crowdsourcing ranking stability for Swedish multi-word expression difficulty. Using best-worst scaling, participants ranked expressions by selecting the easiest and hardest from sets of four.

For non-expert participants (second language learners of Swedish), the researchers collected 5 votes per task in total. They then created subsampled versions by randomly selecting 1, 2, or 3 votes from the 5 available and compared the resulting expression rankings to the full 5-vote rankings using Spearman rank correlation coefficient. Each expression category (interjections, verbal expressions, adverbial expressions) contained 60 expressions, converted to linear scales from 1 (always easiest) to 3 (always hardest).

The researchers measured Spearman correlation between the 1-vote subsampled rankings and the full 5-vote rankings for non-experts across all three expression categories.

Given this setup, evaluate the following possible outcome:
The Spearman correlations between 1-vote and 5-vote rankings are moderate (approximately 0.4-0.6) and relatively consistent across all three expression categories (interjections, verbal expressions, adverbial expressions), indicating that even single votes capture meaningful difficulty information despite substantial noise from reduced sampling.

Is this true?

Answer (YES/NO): NO